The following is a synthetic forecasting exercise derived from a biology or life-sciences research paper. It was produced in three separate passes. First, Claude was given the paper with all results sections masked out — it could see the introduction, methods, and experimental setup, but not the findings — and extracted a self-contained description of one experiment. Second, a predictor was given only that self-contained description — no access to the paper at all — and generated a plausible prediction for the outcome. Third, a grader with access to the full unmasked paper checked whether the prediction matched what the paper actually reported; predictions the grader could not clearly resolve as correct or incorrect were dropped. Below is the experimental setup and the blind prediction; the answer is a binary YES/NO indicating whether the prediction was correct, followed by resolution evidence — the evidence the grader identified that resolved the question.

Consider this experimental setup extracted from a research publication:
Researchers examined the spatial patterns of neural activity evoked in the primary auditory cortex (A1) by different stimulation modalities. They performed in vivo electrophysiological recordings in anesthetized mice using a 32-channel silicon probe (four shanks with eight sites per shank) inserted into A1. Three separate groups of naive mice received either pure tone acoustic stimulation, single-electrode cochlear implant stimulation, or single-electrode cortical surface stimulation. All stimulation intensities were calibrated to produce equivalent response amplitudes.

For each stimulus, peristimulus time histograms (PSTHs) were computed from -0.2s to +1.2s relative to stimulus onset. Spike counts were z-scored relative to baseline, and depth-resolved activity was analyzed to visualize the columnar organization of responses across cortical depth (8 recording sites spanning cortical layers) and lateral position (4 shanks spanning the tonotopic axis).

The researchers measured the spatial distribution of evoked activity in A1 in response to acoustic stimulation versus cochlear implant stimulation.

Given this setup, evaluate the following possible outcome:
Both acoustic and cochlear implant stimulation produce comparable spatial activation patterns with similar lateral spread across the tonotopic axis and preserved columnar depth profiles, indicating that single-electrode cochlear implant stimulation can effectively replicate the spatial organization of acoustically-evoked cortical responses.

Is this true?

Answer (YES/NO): NO